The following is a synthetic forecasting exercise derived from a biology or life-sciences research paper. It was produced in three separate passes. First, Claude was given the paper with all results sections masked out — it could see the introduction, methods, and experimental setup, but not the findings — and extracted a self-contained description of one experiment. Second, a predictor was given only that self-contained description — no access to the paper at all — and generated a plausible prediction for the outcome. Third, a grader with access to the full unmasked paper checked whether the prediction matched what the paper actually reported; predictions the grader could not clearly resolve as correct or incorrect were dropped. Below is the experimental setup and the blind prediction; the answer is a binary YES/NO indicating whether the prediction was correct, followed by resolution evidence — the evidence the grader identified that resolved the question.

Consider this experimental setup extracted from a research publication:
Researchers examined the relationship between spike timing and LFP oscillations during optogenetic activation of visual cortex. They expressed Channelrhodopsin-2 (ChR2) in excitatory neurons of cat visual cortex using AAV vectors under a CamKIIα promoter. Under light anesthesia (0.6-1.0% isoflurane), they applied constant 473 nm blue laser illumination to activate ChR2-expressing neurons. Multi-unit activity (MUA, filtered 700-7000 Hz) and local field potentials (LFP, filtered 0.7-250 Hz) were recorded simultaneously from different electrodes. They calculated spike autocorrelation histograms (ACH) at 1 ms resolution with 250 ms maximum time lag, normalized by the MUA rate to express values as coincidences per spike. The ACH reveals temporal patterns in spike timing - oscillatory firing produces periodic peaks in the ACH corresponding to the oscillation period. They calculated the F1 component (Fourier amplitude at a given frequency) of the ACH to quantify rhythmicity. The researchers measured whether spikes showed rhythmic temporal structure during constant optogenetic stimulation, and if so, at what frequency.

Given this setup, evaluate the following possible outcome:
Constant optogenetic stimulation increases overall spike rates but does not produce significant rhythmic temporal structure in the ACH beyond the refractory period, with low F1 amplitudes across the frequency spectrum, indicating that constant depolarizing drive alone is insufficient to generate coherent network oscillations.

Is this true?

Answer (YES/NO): NO